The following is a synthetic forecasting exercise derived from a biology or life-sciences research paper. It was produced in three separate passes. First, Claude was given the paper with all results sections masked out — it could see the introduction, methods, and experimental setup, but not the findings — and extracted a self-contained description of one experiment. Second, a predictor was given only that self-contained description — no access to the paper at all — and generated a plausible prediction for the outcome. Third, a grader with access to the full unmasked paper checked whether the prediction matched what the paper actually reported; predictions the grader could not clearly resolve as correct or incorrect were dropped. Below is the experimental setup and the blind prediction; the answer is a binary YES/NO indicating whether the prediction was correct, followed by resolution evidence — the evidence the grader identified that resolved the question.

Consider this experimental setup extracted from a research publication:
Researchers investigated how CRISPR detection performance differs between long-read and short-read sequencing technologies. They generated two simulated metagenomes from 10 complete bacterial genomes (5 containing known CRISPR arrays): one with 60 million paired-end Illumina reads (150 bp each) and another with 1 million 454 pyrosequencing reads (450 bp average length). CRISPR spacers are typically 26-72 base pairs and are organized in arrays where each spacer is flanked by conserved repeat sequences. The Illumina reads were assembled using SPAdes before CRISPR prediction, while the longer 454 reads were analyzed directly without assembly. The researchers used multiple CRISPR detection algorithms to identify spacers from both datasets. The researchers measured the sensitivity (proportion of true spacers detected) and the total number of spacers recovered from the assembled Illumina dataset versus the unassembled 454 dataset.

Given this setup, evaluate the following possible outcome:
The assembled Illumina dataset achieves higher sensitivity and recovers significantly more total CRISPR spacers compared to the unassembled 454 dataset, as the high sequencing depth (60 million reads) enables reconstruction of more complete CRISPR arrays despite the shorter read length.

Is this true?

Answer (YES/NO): YES